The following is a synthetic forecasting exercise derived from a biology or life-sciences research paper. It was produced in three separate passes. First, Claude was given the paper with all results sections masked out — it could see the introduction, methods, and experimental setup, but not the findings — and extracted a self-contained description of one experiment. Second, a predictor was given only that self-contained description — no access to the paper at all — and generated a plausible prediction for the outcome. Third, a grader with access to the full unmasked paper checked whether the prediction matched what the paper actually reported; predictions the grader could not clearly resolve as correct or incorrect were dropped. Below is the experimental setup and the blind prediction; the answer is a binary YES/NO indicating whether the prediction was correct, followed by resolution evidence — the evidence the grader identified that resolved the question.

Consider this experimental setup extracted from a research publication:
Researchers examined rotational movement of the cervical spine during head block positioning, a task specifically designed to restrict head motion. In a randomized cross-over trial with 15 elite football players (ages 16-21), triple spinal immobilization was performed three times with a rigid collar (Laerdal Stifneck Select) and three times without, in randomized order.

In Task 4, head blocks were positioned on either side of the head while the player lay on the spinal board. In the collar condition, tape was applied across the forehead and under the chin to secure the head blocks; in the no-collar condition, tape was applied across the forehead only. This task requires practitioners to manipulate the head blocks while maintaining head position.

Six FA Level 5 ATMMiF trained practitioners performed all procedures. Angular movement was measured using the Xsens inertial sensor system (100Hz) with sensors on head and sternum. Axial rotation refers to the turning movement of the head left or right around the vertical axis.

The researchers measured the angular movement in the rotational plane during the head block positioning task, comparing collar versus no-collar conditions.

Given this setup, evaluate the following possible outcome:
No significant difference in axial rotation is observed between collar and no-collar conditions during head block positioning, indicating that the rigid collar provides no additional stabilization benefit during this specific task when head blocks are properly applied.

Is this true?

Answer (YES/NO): YES